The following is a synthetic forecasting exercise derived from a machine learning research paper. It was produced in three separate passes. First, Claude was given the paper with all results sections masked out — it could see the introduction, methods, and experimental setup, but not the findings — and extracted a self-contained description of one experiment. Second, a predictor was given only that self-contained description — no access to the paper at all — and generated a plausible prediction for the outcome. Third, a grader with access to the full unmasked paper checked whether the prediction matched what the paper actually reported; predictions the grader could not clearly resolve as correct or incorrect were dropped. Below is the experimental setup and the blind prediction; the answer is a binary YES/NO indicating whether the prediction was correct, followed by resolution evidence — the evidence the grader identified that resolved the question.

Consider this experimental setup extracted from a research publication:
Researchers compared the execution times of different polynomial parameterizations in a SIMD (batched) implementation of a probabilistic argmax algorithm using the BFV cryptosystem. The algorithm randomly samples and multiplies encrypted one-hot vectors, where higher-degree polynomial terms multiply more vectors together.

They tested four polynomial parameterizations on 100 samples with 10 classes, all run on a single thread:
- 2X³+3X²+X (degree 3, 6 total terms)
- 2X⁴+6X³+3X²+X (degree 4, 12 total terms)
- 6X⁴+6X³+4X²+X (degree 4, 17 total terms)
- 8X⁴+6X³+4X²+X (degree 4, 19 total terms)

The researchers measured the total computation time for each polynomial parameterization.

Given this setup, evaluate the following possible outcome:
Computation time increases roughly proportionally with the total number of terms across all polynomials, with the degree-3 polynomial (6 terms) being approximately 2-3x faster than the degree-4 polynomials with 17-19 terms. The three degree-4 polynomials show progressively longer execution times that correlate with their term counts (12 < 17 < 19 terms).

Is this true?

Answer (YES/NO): NO